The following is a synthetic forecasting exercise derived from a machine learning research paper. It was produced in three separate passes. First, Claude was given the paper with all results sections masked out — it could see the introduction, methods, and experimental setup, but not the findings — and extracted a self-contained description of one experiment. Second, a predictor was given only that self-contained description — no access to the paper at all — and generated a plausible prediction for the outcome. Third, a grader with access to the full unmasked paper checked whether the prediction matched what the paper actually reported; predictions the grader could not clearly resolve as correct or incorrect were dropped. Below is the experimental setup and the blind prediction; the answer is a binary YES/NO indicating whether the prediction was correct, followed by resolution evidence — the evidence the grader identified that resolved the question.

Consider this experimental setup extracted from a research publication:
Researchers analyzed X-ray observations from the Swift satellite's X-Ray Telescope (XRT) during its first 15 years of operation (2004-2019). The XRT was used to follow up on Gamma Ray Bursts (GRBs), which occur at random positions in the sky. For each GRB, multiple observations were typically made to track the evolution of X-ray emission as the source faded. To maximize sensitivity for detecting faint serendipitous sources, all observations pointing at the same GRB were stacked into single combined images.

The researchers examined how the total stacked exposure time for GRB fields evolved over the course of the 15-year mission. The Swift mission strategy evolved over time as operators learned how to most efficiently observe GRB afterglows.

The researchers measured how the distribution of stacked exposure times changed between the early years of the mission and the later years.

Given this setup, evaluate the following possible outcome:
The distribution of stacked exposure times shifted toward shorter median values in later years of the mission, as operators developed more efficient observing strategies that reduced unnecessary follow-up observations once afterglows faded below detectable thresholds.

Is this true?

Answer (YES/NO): YES